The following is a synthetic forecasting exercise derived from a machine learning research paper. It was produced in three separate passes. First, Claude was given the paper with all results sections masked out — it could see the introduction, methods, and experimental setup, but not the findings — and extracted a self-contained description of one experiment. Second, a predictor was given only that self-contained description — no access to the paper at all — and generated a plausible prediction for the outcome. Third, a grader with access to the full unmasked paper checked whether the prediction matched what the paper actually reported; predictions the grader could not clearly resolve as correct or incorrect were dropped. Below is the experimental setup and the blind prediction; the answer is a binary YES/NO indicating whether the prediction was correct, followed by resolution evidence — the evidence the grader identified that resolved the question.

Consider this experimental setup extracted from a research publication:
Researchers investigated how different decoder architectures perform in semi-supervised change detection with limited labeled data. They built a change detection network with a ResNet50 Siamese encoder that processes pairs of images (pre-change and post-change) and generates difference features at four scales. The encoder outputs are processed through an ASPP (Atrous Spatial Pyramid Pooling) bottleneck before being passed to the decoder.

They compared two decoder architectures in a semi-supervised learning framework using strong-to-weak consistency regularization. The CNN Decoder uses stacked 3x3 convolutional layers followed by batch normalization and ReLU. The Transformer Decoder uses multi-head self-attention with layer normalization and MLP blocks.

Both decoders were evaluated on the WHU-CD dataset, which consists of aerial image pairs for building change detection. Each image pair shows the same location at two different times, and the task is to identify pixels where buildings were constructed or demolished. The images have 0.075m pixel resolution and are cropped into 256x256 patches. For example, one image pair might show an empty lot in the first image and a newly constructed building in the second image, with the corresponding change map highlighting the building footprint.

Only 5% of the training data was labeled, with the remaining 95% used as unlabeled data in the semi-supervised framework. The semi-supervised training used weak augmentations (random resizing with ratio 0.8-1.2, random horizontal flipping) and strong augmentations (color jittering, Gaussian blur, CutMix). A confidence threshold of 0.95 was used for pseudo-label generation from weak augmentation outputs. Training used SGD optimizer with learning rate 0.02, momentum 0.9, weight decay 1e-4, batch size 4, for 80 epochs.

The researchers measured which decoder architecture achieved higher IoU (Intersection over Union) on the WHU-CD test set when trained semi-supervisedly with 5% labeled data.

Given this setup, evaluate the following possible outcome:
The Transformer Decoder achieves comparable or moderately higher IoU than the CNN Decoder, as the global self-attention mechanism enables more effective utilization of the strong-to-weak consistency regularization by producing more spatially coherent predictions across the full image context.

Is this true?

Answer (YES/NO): NO